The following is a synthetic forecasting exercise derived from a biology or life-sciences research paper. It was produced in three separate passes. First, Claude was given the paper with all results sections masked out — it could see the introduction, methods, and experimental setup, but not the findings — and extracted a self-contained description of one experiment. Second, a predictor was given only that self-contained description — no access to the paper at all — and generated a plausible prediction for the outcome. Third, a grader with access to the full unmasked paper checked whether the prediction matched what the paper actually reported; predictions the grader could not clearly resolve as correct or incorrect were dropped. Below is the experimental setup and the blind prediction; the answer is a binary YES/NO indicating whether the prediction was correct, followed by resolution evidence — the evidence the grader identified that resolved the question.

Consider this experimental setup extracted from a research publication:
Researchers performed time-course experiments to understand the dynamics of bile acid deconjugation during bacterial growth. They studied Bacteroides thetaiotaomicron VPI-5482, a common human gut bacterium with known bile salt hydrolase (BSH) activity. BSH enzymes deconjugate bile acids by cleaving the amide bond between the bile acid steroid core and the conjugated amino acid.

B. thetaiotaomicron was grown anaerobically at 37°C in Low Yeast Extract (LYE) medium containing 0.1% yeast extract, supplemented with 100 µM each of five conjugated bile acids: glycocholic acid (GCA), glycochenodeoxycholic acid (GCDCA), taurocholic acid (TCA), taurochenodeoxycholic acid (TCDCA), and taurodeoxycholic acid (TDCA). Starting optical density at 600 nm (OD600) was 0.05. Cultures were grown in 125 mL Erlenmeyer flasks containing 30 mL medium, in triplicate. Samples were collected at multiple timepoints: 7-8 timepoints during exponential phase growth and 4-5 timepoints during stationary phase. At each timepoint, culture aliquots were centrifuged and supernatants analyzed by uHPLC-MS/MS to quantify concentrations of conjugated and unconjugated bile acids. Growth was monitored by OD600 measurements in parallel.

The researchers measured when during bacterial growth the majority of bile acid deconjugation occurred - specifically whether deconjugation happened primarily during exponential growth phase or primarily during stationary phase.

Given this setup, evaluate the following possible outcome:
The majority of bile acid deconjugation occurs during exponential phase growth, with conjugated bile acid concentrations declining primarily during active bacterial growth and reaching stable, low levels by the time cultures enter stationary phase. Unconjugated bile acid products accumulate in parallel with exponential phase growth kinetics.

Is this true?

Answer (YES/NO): NO